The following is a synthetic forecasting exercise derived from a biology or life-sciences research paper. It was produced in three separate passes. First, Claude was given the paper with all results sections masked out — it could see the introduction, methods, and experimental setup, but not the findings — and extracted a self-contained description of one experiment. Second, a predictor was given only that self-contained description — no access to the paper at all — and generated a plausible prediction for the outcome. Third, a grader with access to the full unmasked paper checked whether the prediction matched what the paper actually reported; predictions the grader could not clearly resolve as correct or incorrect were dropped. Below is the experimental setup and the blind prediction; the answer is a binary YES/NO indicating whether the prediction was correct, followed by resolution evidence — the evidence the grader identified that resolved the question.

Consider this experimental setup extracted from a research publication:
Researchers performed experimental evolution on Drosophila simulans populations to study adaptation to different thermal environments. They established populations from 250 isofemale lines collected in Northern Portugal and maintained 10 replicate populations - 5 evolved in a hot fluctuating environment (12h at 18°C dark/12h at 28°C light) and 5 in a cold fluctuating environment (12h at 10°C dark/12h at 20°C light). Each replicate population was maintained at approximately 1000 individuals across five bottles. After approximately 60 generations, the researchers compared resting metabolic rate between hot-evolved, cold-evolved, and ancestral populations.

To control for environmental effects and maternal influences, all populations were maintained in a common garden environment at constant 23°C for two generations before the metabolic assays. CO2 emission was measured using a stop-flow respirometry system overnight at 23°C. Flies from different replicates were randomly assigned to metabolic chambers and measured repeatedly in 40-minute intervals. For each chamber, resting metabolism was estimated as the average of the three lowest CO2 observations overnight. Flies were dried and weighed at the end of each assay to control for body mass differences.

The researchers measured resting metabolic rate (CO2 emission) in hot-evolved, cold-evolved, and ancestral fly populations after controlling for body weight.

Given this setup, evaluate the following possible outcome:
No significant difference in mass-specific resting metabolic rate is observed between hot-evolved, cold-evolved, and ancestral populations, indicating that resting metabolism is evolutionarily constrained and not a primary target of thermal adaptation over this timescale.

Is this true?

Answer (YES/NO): NO